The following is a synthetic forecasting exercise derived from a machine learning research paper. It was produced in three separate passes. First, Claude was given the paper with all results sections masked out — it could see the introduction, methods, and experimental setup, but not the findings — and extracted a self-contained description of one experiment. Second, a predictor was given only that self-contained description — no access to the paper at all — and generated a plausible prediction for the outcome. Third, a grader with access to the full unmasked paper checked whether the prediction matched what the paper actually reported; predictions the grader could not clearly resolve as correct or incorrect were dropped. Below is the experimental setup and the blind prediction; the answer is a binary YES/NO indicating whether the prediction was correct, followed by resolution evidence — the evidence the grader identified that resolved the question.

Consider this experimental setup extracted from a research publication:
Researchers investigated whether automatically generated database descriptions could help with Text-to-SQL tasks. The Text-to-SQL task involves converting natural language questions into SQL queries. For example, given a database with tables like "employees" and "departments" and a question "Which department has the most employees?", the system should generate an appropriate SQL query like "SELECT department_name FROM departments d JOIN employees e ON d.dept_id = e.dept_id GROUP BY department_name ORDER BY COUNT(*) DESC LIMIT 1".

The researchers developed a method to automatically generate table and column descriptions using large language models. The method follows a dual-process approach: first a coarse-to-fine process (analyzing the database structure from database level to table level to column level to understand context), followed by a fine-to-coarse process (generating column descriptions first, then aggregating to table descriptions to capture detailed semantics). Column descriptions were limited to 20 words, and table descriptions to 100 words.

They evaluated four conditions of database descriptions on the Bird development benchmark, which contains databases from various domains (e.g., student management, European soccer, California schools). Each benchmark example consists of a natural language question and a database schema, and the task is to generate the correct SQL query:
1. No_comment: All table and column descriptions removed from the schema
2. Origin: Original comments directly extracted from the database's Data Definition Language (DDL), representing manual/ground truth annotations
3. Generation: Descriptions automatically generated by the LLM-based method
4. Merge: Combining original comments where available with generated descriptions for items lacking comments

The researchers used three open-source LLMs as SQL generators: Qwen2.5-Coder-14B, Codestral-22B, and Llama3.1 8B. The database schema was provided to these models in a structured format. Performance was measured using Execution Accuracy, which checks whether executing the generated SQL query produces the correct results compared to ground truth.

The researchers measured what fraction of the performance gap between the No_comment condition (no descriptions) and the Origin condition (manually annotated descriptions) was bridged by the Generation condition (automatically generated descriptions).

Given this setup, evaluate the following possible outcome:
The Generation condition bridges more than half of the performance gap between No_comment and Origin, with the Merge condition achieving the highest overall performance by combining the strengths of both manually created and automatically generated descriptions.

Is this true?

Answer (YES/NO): NO